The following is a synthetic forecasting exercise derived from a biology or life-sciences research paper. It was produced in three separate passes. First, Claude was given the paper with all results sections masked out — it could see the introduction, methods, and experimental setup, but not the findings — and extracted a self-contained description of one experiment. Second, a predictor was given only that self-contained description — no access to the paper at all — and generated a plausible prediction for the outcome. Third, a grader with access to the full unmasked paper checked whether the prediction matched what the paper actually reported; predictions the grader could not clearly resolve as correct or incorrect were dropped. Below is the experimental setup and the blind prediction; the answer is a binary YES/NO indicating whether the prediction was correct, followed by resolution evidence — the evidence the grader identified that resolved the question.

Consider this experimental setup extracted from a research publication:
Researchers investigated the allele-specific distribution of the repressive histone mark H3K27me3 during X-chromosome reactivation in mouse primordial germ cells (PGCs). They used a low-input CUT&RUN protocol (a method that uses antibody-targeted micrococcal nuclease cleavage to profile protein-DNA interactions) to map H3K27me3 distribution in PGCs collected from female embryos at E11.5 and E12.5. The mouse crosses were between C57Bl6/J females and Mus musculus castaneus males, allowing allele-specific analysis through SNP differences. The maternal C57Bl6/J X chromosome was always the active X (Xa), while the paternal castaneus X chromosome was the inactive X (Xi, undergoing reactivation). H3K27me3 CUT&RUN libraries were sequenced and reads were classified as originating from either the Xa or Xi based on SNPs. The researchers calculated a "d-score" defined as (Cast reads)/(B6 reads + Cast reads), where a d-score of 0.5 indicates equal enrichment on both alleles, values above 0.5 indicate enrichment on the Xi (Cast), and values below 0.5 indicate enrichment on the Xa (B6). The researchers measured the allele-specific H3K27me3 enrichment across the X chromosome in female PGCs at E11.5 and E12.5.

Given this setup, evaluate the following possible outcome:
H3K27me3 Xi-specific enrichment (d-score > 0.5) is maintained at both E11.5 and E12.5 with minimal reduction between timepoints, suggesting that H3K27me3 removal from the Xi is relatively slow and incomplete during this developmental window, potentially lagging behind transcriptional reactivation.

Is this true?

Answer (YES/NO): NO